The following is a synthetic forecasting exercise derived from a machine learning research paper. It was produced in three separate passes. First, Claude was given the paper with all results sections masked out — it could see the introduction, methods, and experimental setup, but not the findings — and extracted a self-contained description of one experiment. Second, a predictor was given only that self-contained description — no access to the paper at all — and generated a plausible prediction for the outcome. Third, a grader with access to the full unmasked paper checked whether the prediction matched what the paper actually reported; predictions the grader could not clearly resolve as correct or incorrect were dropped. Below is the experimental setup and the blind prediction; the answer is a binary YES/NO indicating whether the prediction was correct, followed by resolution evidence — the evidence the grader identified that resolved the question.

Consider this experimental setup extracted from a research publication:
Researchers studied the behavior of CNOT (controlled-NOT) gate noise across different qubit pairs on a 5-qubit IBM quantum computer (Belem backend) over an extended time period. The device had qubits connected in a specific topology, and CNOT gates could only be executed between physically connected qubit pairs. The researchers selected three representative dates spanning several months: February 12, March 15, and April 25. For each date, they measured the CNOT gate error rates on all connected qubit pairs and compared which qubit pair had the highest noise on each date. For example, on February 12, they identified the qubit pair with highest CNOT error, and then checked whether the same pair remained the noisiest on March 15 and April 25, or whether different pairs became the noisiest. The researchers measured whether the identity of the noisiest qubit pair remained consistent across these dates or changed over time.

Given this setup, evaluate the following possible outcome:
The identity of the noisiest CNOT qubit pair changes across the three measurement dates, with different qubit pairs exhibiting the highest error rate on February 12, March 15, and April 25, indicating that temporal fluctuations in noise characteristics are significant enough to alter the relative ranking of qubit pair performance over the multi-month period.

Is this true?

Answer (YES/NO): YES